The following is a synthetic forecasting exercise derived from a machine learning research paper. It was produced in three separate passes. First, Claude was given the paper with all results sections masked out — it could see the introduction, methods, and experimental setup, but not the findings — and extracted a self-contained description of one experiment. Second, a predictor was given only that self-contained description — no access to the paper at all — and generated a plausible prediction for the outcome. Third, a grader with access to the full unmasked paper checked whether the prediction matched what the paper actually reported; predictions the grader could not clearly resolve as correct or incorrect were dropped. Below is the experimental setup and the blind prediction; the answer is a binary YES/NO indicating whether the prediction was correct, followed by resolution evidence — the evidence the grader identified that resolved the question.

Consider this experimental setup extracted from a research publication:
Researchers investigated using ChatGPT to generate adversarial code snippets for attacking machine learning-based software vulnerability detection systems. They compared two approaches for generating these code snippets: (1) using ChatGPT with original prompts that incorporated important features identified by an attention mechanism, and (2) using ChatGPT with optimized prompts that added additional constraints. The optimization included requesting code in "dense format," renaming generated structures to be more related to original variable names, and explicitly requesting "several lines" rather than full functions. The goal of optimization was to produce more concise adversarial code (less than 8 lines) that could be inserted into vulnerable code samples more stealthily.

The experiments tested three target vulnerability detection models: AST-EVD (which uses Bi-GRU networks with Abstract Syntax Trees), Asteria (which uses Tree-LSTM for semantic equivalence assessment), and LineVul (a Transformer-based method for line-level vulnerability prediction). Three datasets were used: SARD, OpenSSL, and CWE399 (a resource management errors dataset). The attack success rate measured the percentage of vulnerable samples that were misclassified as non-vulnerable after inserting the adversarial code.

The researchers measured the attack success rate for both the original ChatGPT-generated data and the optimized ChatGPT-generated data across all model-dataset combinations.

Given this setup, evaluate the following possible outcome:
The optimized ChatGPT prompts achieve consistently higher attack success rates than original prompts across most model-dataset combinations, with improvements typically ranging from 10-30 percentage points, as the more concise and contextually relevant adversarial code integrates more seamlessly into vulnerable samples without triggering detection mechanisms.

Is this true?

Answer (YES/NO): NO